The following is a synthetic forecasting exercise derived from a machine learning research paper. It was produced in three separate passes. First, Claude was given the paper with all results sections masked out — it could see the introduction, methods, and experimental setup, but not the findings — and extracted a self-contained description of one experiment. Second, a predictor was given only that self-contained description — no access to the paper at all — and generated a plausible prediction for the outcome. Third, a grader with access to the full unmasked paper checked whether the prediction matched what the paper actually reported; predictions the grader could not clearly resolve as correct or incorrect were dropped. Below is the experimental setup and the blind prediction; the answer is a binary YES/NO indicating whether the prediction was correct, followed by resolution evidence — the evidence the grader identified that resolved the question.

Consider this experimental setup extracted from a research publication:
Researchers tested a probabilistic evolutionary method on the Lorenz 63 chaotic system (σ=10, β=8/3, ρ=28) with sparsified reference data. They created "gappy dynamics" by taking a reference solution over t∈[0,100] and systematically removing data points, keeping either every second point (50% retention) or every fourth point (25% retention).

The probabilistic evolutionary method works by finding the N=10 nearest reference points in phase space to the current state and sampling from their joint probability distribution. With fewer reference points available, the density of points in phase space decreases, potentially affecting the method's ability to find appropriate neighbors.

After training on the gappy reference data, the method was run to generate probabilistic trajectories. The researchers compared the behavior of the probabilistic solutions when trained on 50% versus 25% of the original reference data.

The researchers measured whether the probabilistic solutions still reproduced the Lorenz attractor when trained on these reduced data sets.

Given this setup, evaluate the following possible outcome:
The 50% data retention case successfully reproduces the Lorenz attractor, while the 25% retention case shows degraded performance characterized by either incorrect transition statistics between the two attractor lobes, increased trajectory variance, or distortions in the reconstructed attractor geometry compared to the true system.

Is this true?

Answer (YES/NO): NO